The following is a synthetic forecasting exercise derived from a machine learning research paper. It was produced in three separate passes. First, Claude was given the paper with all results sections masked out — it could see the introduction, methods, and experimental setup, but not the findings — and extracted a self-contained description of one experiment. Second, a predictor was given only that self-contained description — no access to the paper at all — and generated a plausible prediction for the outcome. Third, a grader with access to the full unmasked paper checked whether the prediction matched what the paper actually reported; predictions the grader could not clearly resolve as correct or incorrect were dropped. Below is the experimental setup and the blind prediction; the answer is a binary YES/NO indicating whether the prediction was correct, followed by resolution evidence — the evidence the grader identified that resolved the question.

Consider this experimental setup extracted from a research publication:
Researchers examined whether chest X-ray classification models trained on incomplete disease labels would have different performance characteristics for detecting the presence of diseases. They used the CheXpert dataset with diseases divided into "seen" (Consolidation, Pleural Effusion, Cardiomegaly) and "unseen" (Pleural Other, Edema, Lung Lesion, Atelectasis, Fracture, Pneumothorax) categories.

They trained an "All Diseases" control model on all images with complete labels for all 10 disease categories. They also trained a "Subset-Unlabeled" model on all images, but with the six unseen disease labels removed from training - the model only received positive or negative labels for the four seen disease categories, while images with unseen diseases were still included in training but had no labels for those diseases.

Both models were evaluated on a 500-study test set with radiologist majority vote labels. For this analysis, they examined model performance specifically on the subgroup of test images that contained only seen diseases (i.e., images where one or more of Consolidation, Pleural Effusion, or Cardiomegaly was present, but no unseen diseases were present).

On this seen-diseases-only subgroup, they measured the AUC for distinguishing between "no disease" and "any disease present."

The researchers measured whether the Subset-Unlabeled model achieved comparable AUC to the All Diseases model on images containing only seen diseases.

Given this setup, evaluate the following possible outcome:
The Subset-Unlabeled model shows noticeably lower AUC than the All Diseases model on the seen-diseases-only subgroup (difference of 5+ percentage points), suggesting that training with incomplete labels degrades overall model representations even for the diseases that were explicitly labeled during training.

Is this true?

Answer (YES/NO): NO